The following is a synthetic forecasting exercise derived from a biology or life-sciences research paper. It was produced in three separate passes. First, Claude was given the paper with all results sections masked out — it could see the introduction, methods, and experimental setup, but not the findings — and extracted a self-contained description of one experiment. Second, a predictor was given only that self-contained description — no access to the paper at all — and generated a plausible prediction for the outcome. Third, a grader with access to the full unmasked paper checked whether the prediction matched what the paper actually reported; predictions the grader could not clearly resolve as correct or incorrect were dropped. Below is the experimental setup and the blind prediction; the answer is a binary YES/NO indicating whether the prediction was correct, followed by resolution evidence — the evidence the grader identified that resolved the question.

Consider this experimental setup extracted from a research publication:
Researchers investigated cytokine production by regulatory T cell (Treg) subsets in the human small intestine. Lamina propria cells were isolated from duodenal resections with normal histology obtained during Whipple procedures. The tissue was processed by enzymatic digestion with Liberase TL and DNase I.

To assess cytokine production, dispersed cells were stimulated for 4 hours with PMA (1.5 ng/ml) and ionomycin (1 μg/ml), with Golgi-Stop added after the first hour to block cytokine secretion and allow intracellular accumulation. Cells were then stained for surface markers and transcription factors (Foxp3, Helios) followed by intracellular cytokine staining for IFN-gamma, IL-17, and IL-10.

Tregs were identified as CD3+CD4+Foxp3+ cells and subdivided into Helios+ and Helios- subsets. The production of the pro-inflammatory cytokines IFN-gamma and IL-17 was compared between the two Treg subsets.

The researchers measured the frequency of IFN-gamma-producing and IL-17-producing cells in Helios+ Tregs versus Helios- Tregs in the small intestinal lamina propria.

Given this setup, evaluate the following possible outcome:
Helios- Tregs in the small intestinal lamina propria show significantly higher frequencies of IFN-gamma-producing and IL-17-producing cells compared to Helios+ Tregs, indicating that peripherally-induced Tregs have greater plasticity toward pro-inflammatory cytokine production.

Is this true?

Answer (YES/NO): YES